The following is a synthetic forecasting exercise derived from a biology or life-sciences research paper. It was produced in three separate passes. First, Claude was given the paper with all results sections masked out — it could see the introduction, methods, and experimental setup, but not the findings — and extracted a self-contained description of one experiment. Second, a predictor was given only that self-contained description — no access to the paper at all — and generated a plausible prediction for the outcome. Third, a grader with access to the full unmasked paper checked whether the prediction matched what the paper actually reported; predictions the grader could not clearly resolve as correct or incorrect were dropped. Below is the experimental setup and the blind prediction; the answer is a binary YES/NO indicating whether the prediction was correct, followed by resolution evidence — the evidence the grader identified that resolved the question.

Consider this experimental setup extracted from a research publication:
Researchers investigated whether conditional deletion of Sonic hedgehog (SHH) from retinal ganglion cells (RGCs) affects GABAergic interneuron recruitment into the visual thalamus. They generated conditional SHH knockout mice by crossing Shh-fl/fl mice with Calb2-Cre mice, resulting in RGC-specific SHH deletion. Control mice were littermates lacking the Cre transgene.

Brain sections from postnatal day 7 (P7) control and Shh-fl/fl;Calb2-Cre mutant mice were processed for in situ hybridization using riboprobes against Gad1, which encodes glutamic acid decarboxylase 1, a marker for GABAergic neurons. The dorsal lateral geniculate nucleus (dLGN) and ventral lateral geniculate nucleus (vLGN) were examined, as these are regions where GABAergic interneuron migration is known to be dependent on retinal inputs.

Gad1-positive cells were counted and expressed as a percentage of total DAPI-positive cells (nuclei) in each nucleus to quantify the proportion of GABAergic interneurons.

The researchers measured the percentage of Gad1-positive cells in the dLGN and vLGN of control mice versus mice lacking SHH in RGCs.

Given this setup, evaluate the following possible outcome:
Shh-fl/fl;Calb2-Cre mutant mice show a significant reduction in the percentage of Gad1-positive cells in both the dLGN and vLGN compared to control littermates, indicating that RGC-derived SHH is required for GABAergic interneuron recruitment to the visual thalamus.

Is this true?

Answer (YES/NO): YES